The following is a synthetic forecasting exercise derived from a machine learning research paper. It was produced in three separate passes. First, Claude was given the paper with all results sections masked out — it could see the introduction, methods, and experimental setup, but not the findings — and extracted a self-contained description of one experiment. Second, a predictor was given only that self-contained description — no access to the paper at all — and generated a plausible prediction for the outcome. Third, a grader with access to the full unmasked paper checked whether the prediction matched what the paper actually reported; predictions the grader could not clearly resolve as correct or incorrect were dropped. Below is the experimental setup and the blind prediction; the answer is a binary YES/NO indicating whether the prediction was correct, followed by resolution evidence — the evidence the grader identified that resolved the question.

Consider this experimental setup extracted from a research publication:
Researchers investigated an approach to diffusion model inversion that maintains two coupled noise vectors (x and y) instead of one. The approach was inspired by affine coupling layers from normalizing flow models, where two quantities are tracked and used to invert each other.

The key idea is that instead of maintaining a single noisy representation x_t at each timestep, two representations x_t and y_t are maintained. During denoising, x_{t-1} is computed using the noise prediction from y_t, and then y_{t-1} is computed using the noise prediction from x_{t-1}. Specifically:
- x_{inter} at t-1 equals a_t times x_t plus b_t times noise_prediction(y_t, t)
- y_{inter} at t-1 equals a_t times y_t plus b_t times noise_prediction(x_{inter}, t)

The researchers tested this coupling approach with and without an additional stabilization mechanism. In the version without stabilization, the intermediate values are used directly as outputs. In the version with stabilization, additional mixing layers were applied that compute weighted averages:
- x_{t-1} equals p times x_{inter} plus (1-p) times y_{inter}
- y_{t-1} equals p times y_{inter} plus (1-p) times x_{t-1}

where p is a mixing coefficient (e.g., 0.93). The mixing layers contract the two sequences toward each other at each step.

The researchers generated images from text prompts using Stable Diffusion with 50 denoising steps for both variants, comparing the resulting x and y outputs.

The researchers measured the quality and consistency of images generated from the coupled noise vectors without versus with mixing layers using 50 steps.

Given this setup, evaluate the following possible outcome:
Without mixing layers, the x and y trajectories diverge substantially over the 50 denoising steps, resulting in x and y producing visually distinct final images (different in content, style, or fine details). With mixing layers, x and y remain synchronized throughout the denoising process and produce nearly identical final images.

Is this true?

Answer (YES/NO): YES